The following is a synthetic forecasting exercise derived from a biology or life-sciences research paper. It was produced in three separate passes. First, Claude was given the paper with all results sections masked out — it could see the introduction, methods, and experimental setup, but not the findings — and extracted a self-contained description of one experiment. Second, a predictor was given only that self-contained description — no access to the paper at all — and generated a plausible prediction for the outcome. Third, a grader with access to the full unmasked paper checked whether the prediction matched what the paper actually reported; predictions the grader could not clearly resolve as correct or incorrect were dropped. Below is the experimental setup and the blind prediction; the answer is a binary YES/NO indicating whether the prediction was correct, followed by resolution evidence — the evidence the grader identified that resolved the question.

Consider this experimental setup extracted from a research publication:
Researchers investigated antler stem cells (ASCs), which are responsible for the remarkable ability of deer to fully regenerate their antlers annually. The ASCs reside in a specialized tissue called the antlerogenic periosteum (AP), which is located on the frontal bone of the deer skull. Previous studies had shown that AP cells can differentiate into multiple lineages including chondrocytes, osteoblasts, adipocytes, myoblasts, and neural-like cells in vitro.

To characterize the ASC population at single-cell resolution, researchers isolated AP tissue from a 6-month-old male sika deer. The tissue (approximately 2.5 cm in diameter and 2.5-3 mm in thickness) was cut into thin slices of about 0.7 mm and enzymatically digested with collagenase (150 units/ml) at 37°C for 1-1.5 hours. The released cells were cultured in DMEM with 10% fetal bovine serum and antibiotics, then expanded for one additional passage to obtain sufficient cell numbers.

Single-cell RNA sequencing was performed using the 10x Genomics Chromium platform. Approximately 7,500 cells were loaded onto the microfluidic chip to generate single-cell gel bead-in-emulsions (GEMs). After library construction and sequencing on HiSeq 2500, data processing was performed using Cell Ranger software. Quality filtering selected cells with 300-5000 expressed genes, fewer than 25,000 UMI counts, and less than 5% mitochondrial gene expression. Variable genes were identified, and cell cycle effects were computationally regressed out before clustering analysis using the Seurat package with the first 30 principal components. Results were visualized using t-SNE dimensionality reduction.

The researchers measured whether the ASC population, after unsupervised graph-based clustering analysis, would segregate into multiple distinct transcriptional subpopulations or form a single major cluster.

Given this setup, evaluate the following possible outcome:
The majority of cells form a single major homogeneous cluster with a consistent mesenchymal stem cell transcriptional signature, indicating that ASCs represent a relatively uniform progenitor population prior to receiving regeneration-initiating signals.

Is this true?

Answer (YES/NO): YES